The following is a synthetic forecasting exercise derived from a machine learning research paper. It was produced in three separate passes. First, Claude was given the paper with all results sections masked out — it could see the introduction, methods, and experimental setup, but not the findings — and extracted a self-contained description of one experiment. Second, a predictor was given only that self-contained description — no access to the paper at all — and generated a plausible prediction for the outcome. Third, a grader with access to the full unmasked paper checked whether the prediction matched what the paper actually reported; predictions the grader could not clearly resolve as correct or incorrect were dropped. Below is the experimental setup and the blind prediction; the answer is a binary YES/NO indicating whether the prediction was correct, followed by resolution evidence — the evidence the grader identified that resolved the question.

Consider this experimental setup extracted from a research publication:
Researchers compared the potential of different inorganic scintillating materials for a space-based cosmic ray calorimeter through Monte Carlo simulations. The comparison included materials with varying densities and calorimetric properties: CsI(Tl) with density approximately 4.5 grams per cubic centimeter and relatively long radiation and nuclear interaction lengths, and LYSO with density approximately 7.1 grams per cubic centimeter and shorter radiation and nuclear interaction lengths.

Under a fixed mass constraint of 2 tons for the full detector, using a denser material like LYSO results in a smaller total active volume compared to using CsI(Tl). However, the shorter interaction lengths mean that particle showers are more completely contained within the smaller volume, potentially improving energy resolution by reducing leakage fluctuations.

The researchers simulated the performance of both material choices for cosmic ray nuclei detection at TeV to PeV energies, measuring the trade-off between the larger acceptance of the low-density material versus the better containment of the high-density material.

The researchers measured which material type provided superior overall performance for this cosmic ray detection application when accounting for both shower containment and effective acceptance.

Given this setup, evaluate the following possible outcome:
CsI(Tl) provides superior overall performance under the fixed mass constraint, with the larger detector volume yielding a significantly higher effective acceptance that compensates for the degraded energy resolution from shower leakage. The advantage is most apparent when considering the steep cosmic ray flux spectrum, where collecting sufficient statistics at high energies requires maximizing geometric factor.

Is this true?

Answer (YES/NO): NO